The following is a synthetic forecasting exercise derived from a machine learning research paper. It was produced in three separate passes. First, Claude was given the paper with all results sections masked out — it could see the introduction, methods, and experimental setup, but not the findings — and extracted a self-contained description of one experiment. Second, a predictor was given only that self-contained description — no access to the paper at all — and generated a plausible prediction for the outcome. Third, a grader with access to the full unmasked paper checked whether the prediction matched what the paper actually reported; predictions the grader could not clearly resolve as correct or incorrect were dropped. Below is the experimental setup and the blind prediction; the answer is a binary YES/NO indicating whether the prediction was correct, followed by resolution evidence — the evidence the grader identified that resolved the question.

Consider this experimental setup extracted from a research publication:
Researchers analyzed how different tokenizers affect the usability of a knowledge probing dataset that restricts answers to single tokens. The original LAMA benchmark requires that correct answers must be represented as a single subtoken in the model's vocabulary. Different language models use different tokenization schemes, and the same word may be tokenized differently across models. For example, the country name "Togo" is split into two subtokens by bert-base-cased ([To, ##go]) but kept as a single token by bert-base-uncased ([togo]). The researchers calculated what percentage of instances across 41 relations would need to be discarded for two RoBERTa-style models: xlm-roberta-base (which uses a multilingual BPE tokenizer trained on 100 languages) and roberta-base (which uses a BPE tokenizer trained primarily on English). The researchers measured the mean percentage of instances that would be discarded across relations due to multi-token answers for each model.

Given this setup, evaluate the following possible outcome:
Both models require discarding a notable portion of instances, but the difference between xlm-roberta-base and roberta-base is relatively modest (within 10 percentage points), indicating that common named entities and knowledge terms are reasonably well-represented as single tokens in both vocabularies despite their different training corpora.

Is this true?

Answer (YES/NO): NO